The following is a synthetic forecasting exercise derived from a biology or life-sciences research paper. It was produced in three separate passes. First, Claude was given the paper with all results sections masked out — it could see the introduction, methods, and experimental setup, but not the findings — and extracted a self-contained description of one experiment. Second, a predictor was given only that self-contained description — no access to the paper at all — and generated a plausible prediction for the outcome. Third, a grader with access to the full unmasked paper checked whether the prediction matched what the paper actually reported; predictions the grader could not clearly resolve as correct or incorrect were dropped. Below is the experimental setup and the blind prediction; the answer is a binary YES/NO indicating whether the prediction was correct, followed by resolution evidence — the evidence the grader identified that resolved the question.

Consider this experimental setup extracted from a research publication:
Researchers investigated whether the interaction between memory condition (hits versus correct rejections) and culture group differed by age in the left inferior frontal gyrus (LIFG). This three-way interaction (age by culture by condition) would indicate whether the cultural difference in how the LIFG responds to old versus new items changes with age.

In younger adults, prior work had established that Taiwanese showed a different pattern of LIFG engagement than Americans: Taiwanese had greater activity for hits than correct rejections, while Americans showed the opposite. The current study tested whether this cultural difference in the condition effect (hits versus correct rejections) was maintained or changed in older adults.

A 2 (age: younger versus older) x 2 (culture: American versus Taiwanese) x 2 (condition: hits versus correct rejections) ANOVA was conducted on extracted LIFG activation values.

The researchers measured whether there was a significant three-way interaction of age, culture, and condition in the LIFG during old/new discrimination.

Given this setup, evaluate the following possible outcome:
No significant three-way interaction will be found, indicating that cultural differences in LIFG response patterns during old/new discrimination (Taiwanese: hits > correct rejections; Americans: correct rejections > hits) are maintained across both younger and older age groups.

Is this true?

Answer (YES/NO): NO